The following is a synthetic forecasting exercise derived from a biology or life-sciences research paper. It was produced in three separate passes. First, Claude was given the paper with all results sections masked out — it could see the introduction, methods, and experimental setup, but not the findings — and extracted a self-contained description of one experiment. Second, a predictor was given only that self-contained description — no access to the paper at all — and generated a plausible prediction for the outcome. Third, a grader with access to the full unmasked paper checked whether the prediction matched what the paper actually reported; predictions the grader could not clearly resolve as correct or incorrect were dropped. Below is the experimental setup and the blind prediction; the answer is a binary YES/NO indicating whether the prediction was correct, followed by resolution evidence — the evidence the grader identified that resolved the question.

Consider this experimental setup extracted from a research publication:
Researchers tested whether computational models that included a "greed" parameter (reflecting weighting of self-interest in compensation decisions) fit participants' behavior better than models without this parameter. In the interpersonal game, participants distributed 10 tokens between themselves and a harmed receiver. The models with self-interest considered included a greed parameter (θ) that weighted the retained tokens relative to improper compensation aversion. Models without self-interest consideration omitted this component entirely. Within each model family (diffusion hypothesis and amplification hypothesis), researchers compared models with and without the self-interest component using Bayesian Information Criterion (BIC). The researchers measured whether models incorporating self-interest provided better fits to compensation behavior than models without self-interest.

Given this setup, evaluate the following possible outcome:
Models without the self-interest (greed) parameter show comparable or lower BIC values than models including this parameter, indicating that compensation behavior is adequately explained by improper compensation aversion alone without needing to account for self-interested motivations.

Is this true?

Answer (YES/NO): YES